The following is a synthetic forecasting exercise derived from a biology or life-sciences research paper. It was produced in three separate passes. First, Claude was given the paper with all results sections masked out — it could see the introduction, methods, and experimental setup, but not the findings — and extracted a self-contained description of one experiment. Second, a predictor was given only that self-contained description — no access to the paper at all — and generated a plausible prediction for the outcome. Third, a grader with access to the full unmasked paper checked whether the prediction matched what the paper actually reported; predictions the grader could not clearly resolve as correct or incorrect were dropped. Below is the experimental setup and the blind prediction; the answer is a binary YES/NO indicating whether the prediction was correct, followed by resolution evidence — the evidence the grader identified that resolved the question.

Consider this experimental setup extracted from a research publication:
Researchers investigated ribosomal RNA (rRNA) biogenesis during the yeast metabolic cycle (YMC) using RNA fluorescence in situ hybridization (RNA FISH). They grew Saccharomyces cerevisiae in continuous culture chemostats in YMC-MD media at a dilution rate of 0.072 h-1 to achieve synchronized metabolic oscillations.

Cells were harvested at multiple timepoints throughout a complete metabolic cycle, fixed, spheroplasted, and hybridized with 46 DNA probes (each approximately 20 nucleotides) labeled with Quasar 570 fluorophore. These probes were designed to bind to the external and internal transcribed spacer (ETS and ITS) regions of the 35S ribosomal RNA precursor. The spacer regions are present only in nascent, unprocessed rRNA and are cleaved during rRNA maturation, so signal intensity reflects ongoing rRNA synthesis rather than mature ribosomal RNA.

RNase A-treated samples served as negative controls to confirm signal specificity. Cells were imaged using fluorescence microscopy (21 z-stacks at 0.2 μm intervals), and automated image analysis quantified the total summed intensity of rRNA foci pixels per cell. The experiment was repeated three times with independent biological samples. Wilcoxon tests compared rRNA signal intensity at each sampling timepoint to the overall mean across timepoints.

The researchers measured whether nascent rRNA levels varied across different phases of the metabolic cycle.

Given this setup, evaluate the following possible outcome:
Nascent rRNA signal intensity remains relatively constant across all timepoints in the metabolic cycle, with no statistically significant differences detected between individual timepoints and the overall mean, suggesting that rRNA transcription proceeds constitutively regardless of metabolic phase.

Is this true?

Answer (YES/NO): NO